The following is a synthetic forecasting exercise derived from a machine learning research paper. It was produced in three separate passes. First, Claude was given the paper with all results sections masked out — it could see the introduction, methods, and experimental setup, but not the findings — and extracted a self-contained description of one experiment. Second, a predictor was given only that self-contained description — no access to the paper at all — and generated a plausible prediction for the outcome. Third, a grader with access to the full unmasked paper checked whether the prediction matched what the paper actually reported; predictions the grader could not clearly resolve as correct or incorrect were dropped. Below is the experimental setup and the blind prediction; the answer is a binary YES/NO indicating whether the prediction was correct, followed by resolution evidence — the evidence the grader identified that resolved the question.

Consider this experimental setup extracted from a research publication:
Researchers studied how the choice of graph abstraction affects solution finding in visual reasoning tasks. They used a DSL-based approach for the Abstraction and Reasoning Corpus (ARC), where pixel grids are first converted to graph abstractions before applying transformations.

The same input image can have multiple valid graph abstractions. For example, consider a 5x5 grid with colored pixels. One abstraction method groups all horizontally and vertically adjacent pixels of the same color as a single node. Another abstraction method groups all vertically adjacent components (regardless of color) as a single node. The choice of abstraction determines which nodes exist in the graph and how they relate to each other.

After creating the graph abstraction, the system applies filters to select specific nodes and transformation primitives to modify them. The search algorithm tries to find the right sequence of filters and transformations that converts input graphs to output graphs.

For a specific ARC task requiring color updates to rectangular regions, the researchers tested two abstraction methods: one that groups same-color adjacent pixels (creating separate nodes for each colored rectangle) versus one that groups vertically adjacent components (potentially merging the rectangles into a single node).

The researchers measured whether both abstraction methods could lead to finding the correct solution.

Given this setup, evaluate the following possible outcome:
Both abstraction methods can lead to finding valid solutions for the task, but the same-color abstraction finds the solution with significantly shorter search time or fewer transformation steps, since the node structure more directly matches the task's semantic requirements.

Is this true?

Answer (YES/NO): NO